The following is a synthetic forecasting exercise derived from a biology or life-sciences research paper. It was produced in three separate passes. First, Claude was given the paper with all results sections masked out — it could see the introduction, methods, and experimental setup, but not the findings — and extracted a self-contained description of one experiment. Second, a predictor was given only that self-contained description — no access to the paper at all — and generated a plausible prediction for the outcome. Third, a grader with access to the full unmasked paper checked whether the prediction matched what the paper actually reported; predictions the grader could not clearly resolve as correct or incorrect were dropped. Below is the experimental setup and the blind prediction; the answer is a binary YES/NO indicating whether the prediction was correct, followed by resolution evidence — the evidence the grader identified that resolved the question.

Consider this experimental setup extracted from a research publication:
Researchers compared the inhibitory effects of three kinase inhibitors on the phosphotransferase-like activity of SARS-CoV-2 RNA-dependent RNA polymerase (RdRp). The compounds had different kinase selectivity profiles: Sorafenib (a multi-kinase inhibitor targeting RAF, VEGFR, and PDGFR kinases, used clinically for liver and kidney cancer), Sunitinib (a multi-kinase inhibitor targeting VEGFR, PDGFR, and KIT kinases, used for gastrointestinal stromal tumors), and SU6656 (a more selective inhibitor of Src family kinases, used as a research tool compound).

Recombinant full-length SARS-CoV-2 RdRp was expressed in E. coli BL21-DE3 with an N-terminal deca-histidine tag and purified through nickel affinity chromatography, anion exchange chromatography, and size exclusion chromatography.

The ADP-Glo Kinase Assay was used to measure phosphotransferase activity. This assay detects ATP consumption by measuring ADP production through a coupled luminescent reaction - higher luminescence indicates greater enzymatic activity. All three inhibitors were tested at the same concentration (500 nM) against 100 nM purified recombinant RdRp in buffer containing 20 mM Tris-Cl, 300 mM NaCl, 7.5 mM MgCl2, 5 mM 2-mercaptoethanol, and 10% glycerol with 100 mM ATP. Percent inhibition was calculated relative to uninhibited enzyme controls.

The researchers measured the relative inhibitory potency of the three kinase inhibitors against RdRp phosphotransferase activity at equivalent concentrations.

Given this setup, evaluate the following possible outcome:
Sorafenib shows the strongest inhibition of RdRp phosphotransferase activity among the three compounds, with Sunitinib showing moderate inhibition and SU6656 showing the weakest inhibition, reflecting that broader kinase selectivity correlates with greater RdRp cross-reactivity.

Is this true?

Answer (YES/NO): NO